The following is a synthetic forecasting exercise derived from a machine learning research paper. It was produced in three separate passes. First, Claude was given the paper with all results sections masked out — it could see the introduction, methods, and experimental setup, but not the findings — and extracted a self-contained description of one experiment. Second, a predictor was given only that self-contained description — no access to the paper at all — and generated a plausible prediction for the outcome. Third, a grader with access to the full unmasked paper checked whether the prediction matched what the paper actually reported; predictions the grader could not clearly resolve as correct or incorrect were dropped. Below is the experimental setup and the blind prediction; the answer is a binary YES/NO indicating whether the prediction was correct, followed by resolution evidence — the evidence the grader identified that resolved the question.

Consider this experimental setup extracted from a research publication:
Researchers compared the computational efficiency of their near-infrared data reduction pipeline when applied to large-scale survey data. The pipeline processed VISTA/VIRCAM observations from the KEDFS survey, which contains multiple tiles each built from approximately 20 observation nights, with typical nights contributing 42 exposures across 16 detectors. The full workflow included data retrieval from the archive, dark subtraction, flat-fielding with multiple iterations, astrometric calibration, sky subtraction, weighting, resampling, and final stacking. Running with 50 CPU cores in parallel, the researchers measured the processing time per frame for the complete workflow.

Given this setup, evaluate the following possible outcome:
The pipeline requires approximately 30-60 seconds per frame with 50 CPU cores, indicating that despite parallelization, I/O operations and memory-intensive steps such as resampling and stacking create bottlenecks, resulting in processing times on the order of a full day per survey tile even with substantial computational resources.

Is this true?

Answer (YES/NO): NO